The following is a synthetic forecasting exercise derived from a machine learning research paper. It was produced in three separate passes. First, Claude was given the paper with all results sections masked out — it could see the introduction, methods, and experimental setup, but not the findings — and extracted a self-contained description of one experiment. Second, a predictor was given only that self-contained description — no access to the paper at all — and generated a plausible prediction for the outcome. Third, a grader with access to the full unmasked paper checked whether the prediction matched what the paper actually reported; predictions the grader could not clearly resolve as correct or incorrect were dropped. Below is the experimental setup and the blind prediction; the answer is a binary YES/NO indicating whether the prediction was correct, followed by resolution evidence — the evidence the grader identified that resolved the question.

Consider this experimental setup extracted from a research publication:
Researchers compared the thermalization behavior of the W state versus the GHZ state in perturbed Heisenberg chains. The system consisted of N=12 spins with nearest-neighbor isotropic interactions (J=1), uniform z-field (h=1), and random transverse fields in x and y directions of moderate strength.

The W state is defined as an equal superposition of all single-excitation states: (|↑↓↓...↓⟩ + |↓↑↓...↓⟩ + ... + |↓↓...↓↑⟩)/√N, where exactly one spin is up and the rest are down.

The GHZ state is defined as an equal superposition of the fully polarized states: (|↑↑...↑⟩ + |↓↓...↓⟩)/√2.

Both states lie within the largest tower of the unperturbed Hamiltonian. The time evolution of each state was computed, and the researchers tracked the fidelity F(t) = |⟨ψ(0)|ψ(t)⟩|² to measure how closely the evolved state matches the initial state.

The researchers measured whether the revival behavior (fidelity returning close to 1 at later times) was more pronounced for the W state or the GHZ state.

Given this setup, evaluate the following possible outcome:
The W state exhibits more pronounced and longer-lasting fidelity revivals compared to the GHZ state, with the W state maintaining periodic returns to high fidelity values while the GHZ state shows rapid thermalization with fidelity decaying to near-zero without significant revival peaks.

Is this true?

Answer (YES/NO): NO